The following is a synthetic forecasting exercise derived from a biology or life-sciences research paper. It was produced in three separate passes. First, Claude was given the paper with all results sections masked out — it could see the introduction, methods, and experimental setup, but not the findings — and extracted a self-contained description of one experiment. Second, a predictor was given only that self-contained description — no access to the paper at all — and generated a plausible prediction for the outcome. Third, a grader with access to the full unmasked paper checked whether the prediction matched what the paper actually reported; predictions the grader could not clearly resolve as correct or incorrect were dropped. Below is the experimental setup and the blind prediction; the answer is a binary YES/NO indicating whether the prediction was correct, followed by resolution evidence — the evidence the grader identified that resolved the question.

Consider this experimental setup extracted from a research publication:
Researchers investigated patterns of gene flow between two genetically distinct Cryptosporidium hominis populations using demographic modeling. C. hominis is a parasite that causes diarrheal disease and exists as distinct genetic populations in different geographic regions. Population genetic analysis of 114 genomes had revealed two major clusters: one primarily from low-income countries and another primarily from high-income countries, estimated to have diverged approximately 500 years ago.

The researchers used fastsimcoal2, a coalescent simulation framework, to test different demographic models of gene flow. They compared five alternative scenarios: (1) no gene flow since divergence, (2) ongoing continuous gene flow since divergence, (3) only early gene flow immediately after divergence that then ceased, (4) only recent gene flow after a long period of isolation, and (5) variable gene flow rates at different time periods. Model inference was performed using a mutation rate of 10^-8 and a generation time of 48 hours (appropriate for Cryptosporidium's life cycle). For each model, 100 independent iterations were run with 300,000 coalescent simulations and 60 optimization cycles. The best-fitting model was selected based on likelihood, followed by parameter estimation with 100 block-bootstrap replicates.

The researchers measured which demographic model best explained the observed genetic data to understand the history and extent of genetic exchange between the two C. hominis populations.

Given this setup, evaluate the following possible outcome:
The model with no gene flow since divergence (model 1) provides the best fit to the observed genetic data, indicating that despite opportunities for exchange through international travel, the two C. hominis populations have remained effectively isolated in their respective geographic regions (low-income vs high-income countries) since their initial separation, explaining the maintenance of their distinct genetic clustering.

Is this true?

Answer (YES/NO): NO